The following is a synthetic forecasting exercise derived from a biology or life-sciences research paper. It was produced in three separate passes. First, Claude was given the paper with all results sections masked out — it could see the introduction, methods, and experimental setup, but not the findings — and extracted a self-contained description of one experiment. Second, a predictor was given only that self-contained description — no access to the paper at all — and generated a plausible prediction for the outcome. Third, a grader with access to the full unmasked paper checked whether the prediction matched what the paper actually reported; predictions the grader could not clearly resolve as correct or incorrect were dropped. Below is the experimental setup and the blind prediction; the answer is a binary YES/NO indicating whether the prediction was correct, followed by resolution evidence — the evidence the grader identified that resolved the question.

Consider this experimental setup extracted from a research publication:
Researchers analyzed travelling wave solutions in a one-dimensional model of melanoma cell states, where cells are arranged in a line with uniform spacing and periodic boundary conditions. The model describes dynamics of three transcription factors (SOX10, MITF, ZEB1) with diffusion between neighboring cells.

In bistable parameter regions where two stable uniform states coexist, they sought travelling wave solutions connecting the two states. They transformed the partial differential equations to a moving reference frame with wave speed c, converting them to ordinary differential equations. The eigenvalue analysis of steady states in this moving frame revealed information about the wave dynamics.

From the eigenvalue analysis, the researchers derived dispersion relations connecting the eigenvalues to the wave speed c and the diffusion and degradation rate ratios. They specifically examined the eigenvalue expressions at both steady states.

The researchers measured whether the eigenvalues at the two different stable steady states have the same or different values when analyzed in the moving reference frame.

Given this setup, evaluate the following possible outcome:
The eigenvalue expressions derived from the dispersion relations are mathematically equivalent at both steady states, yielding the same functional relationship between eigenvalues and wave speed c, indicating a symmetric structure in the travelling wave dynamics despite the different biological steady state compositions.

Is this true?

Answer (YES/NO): YES